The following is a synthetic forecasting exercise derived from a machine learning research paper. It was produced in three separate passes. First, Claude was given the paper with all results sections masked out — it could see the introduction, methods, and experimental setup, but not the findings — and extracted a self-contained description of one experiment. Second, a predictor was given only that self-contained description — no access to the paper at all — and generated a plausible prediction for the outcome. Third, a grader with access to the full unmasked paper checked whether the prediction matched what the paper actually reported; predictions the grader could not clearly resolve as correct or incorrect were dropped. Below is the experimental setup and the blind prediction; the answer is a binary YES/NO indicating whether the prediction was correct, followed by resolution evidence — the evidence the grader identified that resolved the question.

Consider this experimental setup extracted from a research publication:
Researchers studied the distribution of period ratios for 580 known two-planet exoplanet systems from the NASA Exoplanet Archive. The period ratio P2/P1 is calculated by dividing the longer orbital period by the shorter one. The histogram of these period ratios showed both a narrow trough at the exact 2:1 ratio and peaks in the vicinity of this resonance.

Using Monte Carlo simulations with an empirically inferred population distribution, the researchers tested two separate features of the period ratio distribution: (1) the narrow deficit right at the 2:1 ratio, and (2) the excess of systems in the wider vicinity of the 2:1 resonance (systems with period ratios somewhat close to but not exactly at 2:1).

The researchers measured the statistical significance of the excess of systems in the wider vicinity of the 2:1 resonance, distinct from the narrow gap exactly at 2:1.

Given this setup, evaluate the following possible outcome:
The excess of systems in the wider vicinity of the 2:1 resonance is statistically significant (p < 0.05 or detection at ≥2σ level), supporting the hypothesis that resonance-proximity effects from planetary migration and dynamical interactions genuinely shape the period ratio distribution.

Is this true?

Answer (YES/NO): YES